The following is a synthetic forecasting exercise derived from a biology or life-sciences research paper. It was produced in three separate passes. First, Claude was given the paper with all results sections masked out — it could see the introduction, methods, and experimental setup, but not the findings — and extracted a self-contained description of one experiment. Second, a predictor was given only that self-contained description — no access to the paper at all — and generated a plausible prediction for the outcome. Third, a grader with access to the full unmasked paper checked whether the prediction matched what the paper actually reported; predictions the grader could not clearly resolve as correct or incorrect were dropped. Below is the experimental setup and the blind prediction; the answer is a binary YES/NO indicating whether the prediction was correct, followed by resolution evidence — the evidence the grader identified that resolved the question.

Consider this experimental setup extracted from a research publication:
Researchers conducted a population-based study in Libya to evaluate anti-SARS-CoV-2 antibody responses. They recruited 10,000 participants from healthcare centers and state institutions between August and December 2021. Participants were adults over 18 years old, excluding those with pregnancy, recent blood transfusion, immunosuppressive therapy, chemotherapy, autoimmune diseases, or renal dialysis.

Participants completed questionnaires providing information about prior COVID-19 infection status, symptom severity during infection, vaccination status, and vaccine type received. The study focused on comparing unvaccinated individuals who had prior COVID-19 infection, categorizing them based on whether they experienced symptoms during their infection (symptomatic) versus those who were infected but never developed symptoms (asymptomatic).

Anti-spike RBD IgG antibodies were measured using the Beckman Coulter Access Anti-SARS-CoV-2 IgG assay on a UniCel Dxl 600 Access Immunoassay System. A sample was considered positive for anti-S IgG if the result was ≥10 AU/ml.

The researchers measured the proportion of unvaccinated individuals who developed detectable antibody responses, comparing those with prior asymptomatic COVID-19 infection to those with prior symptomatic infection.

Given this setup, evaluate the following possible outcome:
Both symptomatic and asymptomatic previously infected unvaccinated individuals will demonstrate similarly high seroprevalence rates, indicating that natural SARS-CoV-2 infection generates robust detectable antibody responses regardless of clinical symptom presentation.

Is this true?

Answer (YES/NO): NO